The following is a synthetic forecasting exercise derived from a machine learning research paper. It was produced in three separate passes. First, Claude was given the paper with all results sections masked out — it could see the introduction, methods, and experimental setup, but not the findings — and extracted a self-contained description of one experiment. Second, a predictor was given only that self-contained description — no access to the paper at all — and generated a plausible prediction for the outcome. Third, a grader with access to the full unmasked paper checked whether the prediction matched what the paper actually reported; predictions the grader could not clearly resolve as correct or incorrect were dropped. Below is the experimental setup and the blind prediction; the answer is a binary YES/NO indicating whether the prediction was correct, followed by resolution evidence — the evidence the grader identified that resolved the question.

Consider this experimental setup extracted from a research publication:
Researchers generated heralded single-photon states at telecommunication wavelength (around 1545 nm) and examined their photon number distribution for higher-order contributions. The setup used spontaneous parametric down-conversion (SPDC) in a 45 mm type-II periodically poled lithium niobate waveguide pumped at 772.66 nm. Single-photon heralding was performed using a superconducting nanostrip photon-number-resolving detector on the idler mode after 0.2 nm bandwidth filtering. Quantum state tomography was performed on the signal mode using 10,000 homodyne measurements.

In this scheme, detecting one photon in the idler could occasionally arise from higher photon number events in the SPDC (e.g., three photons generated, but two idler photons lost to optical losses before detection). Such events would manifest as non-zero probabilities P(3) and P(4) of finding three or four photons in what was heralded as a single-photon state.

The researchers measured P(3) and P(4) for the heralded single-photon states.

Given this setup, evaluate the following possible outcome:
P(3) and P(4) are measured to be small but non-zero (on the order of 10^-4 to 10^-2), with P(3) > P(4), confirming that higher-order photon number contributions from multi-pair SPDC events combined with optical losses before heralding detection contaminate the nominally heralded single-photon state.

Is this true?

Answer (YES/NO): NO